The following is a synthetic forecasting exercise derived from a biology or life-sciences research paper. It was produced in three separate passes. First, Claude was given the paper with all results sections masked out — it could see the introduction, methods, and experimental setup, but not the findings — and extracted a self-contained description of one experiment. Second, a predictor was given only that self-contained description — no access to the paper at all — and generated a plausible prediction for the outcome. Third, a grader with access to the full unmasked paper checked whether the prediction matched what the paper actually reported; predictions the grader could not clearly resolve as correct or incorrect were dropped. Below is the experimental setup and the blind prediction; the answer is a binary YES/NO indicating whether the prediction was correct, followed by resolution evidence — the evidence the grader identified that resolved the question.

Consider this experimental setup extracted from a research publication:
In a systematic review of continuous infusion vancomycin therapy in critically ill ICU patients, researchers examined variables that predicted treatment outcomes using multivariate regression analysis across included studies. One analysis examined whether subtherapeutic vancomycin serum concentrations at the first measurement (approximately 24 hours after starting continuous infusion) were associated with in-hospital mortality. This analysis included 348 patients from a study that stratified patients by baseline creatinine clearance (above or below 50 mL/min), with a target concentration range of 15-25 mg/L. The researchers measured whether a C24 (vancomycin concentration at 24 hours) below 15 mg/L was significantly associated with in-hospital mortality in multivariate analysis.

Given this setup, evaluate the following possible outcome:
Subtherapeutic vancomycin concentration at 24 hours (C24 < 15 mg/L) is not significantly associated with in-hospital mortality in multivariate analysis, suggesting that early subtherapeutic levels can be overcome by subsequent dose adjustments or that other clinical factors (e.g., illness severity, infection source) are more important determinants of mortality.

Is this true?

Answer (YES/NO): NO